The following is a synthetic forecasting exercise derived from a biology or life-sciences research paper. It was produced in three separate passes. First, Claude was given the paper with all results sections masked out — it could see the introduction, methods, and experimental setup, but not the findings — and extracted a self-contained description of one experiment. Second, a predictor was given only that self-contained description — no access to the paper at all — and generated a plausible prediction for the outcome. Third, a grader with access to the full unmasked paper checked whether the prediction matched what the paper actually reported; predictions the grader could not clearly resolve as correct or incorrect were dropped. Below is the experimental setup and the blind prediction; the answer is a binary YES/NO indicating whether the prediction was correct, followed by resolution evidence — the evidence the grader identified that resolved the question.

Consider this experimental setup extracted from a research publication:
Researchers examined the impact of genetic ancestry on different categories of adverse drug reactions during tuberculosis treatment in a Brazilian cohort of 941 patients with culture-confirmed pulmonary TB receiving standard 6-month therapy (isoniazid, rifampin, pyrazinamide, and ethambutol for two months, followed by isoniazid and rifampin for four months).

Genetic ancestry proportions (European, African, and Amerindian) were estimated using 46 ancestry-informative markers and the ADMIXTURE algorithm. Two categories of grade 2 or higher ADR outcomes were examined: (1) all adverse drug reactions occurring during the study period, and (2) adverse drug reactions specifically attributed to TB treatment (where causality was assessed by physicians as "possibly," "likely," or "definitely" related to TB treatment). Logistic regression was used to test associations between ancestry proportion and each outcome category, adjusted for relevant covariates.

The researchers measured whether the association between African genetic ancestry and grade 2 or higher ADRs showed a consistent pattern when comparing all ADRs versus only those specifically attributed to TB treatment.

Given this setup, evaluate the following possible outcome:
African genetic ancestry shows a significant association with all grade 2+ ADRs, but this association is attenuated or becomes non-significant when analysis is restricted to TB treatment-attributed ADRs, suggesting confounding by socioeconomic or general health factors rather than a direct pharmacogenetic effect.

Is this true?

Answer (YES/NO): NO